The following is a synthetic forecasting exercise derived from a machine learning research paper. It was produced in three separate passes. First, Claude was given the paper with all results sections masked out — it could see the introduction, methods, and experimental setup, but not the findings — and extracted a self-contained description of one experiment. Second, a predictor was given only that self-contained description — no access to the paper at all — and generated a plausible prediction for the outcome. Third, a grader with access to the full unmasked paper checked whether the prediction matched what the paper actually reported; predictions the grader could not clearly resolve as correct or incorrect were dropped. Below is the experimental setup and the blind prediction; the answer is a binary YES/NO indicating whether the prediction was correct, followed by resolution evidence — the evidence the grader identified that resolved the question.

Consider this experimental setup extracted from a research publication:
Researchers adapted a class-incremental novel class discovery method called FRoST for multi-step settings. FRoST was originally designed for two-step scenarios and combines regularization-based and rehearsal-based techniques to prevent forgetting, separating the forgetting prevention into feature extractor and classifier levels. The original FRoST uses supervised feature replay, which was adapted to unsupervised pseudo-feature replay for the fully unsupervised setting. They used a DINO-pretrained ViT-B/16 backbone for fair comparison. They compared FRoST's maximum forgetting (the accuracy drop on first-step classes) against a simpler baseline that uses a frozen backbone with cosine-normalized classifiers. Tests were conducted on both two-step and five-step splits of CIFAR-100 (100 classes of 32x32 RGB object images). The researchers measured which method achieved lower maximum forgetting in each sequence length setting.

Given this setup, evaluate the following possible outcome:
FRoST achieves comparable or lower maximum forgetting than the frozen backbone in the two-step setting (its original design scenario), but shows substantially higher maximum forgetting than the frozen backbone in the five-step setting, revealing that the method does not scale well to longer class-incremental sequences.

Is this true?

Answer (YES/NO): NO